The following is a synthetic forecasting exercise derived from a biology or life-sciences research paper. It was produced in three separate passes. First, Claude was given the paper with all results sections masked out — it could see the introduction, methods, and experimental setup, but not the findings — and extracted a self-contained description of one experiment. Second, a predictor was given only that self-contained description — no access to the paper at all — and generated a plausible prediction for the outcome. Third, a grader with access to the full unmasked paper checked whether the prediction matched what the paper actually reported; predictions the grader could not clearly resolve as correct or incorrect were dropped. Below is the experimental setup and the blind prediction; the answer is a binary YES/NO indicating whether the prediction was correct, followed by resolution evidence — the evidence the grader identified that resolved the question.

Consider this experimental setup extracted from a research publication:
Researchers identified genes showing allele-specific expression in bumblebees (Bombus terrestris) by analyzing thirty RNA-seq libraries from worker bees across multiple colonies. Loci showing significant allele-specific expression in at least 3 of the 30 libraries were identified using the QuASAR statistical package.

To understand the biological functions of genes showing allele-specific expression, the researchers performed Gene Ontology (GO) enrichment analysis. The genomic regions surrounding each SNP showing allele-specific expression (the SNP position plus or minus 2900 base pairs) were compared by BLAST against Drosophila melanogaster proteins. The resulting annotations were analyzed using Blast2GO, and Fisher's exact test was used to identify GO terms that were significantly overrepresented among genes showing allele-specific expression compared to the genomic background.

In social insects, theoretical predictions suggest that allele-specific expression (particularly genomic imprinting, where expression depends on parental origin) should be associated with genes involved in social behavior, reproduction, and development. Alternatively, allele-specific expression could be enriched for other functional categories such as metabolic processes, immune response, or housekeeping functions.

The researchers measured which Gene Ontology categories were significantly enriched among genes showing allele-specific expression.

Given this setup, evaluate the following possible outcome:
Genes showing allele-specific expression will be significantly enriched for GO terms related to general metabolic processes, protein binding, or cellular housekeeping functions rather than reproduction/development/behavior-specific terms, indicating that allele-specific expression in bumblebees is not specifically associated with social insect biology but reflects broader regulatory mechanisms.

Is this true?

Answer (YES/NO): NO